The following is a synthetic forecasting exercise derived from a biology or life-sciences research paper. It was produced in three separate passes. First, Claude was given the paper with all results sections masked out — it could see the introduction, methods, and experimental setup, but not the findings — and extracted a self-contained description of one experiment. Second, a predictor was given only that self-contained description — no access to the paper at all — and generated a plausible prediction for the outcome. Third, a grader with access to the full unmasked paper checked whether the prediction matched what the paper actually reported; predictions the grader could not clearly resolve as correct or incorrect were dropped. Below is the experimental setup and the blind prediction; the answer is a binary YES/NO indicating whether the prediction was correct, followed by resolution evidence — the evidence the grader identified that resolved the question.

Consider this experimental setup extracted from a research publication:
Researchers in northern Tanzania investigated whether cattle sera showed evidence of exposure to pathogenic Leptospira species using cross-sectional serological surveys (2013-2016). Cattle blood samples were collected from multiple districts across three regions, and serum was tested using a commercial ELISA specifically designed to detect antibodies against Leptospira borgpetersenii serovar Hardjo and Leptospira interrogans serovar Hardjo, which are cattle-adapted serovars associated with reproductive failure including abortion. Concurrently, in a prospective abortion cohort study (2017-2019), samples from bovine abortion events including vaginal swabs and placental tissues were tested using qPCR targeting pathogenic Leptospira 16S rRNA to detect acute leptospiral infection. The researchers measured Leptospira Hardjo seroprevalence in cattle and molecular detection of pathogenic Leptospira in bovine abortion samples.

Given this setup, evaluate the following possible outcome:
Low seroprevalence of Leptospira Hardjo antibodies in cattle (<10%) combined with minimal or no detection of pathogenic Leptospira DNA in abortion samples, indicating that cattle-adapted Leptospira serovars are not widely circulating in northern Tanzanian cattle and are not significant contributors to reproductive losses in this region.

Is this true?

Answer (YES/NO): NO